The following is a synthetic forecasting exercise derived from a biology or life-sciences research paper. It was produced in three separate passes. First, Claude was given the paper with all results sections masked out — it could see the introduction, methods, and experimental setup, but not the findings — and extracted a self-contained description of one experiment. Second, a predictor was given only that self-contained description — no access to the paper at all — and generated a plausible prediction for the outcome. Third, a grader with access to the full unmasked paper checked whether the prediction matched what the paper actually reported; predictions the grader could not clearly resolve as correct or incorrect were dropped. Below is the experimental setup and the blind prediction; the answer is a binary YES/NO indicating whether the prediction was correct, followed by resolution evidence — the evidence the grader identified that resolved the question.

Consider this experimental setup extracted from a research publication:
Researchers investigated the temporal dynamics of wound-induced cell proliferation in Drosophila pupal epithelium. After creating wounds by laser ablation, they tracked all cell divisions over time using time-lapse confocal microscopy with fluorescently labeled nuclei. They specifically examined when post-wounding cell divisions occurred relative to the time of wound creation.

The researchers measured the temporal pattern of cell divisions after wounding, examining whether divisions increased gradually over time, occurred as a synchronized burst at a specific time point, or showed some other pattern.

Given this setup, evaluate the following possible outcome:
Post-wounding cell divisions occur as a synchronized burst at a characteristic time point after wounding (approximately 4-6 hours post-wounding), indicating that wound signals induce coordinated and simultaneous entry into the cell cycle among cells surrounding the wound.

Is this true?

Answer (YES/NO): NO